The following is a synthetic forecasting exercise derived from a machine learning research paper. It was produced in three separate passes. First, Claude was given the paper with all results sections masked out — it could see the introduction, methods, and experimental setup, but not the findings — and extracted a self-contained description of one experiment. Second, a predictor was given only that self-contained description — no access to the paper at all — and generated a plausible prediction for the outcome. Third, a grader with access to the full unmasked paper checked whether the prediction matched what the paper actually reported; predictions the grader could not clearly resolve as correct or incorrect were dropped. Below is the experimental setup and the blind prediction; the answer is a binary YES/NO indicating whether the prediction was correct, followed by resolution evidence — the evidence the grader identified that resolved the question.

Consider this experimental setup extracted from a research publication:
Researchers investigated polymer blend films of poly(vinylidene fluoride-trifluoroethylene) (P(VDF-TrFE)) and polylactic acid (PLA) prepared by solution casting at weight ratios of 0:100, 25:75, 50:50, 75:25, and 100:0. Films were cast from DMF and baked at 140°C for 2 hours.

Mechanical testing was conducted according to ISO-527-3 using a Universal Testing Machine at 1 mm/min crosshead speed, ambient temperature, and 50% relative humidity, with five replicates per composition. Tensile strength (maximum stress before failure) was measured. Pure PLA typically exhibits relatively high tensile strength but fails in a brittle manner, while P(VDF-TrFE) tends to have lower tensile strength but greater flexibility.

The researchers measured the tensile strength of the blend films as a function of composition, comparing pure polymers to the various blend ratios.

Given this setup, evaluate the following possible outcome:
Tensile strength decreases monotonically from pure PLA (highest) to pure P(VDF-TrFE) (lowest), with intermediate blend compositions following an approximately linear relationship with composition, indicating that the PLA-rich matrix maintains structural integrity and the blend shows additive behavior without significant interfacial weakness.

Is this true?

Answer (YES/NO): NO